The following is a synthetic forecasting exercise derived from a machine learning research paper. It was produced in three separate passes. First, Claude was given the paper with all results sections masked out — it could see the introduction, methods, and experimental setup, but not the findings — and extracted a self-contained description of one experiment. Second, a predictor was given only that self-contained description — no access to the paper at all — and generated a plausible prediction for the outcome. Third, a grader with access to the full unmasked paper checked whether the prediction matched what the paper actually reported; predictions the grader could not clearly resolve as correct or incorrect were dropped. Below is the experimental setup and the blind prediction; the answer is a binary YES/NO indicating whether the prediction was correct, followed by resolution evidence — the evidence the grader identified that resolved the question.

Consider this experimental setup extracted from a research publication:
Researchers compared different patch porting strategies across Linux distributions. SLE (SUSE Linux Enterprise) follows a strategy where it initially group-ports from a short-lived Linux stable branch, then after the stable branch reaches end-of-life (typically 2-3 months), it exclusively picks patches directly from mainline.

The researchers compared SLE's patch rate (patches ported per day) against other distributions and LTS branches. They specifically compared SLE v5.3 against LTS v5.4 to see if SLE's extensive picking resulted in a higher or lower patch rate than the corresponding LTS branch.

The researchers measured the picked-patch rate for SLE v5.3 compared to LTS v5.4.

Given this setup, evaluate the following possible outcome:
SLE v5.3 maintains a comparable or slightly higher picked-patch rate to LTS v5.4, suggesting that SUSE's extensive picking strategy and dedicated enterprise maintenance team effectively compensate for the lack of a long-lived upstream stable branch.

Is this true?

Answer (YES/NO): NO